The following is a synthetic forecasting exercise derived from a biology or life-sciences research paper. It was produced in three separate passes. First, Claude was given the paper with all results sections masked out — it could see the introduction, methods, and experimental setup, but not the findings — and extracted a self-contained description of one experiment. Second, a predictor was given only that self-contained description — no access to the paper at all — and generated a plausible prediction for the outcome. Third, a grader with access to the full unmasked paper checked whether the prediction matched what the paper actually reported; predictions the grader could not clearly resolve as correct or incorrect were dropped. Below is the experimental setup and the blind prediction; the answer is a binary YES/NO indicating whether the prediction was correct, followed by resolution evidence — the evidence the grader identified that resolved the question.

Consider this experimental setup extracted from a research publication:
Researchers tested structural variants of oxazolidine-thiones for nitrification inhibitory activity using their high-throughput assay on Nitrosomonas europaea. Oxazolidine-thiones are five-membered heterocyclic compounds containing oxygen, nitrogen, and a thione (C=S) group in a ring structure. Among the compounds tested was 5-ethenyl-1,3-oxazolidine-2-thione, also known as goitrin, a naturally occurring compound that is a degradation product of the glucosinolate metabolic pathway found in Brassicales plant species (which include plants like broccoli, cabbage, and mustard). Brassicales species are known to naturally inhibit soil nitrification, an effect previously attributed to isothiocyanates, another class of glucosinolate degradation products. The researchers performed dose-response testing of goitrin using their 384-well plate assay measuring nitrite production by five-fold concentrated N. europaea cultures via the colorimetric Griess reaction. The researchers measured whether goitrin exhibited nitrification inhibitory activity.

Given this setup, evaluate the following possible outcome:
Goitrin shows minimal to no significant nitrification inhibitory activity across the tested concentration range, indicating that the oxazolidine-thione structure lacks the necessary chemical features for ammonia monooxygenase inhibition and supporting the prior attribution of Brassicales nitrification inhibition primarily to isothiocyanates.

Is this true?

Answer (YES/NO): NO